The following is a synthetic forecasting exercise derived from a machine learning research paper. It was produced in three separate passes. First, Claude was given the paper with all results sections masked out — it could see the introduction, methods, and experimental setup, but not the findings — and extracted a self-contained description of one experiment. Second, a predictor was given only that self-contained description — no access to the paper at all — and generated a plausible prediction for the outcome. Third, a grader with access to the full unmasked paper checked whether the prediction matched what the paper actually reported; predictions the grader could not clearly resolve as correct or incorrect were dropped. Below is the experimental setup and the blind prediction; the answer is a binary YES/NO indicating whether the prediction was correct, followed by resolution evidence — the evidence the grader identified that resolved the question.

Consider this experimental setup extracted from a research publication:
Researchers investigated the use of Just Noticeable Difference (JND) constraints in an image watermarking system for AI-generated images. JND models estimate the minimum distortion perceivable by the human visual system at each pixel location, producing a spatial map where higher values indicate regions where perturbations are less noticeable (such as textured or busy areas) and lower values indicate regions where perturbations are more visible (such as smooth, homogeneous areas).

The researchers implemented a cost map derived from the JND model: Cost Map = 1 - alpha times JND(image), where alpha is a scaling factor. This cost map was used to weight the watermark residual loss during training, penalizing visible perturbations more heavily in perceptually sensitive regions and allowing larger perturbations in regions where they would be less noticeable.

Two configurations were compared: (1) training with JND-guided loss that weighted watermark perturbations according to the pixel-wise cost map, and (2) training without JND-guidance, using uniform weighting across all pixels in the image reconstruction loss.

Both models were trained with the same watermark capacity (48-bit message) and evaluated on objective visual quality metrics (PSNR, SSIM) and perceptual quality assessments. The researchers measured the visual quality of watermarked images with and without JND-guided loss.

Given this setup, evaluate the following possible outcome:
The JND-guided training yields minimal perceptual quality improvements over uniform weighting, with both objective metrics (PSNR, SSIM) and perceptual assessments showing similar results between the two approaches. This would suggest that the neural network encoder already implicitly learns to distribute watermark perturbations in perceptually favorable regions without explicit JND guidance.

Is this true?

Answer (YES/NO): NO